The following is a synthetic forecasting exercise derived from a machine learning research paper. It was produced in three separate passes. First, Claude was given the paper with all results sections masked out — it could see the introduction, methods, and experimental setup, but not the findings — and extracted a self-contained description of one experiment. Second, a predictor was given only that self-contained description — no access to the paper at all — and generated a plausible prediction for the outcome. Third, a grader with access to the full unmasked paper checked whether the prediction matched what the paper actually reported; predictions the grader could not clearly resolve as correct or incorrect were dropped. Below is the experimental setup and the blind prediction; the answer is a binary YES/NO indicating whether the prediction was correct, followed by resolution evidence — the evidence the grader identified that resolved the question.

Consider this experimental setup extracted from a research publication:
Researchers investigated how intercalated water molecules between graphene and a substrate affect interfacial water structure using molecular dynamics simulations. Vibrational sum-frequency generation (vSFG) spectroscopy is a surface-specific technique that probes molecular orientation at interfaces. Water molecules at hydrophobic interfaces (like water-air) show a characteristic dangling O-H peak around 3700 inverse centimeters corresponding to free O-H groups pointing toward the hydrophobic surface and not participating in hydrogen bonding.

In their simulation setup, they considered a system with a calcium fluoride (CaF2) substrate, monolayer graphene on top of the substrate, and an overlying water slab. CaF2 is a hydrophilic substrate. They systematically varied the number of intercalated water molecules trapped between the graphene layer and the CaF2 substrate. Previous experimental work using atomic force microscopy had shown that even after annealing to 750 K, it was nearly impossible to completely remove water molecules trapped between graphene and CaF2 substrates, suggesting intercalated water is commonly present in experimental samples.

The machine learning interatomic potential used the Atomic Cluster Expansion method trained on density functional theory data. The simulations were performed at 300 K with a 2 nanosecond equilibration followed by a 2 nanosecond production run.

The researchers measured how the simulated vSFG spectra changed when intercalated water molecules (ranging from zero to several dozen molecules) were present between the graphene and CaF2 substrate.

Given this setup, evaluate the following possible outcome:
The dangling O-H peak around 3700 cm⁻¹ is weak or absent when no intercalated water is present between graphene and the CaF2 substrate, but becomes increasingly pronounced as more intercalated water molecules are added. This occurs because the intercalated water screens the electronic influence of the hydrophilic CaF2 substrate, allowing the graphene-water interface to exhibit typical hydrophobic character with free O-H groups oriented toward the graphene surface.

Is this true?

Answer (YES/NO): NO